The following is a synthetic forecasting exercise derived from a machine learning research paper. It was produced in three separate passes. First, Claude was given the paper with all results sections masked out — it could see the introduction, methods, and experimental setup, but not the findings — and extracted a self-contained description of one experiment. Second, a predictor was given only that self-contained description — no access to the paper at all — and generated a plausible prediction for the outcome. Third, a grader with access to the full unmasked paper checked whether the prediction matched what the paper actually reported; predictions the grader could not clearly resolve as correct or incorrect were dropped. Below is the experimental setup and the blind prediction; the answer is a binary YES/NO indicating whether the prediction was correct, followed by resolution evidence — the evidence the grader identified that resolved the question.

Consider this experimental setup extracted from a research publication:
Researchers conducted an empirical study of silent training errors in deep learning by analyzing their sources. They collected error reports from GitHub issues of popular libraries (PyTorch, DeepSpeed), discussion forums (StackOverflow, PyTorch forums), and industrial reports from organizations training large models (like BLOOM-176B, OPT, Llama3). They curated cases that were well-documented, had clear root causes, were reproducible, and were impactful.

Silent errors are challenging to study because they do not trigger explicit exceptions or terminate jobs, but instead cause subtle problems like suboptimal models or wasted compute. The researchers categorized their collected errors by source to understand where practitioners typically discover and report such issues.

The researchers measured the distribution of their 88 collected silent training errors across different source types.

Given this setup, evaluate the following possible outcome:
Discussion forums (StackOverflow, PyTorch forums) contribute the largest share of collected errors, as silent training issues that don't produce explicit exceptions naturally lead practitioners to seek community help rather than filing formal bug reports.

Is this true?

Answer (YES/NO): NO